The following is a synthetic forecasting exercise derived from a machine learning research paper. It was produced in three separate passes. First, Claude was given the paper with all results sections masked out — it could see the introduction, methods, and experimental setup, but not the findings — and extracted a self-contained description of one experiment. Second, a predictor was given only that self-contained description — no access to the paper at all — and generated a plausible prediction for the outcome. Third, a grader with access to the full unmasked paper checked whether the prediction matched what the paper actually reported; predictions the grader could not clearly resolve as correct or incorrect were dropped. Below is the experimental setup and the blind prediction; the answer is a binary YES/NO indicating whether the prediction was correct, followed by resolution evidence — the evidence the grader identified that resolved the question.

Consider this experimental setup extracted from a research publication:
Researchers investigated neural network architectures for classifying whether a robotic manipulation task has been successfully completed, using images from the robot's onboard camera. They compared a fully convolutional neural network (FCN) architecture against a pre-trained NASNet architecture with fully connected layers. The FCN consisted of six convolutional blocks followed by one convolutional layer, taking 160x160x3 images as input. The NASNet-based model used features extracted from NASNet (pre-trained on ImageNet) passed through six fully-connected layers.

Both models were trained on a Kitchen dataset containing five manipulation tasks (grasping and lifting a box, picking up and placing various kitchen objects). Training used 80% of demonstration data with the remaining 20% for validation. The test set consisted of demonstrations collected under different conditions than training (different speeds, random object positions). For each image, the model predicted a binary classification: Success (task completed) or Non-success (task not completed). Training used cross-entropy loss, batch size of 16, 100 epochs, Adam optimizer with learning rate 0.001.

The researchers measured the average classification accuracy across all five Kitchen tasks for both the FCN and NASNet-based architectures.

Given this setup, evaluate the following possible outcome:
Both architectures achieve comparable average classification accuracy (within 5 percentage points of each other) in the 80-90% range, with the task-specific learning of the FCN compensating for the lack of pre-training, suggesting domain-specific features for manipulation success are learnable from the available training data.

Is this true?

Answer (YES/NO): NO